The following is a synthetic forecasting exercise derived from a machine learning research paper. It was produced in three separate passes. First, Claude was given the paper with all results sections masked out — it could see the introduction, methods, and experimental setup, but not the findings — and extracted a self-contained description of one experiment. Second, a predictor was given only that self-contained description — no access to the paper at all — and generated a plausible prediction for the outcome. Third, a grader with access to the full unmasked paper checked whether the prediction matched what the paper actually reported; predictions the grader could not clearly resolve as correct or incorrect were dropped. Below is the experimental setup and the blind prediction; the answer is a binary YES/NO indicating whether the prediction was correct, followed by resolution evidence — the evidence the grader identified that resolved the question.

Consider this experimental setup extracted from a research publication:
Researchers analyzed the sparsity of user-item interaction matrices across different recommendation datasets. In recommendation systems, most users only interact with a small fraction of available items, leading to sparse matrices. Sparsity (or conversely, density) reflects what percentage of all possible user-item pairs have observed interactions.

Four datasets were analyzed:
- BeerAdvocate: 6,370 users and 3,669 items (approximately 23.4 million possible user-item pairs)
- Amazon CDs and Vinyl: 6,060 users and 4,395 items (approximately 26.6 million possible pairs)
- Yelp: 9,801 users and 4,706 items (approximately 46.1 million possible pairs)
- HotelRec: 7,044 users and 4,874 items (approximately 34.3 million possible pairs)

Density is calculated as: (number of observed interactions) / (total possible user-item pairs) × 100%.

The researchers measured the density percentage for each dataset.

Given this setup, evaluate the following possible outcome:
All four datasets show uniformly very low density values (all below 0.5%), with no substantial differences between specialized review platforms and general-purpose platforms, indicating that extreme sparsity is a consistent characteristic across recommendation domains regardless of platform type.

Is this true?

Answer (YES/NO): NO